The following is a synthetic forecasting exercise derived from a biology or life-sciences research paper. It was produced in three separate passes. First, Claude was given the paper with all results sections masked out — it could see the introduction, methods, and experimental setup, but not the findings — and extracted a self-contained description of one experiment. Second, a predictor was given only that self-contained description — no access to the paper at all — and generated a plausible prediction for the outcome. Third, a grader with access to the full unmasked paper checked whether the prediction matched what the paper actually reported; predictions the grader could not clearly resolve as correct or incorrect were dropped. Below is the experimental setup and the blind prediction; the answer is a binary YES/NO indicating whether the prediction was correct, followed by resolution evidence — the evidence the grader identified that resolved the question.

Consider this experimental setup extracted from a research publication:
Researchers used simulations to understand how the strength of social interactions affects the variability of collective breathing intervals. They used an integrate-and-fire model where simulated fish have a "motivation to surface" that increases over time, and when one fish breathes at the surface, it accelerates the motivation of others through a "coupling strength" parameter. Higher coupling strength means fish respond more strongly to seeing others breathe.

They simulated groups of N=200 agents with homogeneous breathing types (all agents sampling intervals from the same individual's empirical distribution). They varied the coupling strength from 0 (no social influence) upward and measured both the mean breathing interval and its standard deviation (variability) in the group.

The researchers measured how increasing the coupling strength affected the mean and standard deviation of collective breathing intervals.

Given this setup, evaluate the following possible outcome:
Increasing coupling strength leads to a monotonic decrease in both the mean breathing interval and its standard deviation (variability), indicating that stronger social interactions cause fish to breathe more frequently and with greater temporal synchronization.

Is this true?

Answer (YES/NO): NO